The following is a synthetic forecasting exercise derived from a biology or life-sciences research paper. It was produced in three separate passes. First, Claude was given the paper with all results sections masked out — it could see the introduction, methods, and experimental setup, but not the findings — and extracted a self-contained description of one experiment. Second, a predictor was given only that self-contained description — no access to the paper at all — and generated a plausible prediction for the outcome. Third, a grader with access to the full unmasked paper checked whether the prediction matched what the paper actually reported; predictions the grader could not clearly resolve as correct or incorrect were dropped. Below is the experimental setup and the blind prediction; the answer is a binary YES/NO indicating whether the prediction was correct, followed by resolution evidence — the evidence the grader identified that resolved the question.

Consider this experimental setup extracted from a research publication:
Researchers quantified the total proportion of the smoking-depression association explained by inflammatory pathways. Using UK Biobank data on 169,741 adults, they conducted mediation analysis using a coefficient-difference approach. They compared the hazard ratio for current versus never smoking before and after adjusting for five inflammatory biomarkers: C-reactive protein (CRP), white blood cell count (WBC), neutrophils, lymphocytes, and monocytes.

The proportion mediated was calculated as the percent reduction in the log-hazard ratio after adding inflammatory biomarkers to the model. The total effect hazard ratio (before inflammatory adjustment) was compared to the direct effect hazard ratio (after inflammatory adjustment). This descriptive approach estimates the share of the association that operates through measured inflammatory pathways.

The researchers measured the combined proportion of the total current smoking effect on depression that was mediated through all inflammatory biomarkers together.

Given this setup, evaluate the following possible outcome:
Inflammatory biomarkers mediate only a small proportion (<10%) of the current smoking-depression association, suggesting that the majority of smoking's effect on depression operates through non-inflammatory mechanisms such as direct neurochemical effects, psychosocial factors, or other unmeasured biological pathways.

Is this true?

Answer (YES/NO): NO